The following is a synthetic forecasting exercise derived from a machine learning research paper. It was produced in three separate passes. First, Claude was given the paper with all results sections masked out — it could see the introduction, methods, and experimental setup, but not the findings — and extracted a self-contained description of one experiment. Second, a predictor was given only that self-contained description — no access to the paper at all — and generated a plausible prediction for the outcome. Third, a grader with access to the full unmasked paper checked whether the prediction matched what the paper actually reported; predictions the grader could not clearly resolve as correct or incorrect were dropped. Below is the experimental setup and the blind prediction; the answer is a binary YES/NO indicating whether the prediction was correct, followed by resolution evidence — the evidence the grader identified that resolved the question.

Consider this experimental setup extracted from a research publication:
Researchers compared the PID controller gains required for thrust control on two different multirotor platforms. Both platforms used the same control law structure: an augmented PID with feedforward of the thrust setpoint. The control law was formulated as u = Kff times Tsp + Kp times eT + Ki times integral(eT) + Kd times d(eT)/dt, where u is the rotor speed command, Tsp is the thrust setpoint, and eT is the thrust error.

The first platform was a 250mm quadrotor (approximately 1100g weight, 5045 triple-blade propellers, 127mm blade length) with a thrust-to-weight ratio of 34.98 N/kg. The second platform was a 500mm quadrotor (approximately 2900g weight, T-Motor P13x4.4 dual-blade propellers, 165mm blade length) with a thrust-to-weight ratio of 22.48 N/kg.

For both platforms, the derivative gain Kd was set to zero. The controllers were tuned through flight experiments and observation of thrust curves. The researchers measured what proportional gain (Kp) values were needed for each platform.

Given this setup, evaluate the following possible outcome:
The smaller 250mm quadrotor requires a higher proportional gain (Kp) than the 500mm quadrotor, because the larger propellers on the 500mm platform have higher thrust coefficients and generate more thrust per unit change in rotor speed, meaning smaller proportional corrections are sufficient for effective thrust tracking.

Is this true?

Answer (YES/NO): NO